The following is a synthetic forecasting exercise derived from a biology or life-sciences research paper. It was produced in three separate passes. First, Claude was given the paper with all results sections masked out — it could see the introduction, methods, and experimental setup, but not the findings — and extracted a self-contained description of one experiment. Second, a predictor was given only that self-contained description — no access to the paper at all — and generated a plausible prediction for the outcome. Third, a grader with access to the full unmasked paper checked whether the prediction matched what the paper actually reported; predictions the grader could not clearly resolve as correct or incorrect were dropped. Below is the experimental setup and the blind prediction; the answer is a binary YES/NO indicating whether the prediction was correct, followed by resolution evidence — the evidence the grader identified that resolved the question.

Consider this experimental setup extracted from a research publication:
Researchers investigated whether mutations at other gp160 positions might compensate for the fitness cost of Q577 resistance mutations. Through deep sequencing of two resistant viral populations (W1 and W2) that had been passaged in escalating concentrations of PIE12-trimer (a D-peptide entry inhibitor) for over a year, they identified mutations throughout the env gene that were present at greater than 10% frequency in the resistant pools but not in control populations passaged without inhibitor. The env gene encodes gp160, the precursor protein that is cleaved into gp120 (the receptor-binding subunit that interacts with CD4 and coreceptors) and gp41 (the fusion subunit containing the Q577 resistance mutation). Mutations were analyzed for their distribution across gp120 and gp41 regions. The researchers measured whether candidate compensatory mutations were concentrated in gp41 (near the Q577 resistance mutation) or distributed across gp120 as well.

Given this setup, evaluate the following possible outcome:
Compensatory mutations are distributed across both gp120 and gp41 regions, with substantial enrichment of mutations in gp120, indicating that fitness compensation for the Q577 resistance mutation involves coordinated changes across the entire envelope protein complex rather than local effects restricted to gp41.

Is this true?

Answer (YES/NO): NO